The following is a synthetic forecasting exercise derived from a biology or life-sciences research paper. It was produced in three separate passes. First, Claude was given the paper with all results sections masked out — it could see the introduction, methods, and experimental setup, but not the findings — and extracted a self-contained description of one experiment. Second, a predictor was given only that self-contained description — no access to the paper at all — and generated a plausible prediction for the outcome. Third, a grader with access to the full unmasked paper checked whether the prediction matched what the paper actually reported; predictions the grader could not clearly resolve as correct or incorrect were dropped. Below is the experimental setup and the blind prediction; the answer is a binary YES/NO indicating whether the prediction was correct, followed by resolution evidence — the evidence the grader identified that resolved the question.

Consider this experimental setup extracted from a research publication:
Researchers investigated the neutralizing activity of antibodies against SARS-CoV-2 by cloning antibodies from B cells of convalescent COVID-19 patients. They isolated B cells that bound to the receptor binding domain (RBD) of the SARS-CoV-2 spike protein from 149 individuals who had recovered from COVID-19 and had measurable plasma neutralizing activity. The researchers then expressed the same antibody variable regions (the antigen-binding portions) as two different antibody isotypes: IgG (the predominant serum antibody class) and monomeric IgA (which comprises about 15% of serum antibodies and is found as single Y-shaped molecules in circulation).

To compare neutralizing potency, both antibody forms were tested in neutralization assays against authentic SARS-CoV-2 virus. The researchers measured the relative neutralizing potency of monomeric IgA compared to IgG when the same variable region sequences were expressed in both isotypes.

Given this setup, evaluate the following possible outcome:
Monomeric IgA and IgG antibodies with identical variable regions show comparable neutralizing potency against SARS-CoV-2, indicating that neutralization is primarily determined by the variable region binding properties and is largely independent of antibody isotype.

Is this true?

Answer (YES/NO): NO